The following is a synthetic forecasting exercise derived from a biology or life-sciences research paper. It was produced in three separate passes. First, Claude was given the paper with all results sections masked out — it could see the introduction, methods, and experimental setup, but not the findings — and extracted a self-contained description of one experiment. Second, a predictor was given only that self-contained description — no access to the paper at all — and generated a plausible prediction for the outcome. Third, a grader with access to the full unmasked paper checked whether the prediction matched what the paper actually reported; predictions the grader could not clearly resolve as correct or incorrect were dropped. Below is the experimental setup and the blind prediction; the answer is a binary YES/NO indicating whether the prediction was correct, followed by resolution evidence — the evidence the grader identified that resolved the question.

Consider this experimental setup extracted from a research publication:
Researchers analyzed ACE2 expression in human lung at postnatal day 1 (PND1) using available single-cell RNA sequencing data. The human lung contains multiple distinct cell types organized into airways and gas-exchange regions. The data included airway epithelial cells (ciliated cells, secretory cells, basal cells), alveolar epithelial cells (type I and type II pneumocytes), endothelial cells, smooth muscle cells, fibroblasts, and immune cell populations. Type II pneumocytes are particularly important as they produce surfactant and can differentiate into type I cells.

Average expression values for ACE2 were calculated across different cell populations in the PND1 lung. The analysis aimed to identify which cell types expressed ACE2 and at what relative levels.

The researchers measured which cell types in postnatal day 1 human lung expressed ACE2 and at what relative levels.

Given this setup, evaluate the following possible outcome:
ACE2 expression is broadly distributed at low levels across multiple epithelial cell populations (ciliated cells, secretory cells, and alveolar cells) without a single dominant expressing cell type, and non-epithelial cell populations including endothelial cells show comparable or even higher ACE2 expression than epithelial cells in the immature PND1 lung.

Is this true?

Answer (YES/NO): NO